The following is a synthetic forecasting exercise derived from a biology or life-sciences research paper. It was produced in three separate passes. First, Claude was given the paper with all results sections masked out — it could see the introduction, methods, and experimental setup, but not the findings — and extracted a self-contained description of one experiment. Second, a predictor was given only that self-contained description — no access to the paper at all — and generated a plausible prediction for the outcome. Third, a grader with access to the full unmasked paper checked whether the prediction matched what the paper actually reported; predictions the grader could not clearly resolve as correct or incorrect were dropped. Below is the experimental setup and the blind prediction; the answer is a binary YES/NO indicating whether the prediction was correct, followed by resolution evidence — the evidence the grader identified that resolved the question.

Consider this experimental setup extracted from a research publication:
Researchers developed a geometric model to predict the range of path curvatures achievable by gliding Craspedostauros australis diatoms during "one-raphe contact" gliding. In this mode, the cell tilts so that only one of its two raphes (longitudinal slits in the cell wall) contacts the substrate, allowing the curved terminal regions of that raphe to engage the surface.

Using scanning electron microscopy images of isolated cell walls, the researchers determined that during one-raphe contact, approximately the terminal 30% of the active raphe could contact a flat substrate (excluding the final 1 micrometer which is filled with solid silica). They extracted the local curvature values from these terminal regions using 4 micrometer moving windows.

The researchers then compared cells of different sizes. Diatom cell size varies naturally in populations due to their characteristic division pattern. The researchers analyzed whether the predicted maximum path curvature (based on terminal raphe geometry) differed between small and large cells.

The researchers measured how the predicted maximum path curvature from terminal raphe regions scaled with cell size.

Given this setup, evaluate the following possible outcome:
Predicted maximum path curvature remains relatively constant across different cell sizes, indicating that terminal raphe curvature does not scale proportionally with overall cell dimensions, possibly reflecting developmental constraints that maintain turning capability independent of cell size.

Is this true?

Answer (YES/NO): NO